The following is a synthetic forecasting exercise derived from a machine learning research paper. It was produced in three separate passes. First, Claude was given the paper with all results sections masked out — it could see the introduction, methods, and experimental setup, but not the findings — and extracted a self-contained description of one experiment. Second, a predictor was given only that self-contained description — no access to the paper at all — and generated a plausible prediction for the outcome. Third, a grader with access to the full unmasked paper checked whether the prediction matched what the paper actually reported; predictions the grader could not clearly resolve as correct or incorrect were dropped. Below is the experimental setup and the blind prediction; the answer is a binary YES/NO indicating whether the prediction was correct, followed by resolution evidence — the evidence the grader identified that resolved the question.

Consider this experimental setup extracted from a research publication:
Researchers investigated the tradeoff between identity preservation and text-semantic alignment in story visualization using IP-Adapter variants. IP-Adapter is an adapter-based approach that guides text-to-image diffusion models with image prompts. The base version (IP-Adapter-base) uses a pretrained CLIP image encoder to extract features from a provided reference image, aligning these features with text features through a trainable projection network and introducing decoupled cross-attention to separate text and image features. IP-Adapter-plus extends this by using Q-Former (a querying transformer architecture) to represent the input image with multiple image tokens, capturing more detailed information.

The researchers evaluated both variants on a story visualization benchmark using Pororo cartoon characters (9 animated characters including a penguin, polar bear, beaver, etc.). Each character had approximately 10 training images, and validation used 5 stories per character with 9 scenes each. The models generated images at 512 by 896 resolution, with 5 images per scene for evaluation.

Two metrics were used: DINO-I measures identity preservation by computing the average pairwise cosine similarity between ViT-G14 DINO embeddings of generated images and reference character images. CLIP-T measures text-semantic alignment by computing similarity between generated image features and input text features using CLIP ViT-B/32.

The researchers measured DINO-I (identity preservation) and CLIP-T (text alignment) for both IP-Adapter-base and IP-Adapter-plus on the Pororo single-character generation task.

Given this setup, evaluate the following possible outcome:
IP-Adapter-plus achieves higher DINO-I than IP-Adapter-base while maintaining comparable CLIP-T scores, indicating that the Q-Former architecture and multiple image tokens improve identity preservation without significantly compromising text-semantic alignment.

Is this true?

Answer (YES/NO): NO